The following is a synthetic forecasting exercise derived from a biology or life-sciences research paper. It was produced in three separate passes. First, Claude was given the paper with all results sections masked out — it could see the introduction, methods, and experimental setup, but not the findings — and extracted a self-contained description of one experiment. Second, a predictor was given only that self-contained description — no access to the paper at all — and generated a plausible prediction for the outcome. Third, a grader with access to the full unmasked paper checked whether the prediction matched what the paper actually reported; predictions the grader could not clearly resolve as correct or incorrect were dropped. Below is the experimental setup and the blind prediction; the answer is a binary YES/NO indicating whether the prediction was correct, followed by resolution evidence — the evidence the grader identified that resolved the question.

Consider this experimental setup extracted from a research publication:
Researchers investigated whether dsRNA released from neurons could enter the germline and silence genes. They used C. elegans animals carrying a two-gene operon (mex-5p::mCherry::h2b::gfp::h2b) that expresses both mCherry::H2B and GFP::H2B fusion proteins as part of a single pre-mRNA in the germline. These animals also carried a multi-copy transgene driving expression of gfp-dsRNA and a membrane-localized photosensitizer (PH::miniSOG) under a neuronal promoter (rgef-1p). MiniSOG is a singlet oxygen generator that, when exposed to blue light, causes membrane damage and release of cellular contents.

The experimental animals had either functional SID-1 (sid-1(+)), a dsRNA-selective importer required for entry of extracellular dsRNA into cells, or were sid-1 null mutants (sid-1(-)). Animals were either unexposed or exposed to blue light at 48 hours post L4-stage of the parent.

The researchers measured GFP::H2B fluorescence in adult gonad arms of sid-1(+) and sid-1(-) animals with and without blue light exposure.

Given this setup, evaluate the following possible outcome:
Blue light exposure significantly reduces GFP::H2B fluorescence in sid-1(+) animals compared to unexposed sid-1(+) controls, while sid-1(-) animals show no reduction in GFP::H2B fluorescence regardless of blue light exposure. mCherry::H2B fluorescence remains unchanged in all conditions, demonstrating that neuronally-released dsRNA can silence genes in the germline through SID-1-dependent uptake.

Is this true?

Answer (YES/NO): NO